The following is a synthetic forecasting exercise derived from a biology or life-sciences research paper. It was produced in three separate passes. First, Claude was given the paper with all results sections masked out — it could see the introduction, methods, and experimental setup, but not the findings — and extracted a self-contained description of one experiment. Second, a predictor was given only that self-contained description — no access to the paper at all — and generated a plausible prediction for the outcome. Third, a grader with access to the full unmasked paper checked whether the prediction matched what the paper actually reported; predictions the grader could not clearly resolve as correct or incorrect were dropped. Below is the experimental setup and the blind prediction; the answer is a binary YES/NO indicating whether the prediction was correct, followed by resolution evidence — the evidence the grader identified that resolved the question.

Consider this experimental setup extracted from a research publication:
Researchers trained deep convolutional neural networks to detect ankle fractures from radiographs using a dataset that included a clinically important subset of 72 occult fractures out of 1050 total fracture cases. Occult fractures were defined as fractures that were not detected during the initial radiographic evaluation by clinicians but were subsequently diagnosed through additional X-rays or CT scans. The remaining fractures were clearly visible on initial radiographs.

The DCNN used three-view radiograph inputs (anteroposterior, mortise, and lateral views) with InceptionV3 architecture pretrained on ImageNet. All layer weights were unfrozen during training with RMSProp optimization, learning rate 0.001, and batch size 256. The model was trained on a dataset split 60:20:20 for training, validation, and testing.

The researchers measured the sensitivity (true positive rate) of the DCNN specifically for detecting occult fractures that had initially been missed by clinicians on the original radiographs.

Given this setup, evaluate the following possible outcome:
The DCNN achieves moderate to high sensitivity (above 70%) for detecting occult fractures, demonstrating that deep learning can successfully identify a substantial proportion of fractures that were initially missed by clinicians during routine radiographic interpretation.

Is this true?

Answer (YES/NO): YES